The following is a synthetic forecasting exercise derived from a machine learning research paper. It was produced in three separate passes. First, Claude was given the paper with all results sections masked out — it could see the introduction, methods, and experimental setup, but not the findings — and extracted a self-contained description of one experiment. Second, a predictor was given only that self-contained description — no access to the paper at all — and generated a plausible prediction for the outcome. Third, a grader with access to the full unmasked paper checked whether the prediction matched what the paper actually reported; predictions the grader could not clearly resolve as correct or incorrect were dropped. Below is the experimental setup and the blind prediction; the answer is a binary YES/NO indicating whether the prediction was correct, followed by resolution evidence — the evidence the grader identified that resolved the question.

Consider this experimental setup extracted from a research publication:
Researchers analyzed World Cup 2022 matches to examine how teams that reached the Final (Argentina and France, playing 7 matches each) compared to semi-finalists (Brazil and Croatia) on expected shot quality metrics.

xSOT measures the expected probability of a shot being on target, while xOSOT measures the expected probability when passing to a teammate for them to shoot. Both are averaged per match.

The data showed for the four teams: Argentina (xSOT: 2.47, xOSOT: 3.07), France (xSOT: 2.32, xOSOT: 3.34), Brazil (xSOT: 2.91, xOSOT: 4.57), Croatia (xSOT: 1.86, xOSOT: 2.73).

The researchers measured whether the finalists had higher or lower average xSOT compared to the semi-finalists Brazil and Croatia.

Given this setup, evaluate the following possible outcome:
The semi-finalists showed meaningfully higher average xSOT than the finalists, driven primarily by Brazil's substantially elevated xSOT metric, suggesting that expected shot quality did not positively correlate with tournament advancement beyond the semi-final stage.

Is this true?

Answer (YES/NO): NO